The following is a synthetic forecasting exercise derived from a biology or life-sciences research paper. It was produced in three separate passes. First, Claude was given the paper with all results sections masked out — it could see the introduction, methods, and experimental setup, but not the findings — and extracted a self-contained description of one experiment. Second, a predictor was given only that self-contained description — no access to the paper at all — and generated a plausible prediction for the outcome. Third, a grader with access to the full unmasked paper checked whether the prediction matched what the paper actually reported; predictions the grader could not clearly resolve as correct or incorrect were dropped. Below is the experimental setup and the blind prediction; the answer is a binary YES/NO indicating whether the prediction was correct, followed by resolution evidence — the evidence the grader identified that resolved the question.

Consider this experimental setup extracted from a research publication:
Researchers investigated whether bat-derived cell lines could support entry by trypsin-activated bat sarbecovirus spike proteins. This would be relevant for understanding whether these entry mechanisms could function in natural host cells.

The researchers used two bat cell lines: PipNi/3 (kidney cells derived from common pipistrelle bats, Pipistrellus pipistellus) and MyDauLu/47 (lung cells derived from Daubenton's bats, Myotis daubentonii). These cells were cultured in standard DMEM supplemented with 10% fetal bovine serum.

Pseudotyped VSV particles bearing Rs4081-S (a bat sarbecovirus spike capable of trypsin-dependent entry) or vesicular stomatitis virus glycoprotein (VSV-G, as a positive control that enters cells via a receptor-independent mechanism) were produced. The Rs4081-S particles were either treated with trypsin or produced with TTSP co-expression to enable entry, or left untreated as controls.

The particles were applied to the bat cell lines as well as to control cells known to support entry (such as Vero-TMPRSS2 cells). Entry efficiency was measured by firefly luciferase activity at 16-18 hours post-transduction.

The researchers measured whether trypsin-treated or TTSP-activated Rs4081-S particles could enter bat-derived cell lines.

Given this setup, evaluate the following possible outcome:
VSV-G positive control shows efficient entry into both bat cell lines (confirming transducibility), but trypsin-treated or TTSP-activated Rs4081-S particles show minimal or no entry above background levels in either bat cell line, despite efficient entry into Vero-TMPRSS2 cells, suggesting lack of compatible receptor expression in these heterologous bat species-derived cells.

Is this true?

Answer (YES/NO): NO